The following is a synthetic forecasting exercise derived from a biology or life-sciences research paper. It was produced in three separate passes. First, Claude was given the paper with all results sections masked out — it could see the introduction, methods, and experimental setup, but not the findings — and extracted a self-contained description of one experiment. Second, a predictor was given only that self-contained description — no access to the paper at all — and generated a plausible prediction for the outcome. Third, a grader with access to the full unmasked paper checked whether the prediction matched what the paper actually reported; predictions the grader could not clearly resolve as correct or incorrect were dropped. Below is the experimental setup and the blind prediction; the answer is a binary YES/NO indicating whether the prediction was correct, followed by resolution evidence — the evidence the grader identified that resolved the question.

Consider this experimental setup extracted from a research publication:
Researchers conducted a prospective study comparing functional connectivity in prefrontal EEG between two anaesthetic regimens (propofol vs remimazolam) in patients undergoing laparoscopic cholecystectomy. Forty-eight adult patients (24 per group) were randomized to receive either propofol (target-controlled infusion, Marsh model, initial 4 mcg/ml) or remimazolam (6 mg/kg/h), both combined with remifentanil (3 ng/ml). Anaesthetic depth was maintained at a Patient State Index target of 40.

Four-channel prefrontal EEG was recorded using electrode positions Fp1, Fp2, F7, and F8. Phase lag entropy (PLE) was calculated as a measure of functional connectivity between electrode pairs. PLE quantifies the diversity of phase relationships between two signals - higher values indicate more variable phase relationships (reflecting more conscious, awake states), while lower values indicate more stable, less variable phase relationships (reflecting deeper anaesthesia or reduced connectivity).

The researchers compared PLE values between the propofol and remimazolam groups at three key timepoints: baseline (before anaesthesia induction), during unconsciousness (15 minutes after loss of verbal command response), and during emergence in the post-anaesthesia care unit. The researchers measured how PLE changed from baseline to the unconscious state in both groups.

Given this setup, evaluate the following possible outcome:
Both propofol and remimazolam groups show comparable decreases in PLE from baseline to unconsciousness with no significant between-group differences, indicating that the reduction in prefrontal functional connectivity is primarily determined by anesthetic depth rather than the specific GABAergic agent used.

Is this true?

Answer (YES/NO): NO